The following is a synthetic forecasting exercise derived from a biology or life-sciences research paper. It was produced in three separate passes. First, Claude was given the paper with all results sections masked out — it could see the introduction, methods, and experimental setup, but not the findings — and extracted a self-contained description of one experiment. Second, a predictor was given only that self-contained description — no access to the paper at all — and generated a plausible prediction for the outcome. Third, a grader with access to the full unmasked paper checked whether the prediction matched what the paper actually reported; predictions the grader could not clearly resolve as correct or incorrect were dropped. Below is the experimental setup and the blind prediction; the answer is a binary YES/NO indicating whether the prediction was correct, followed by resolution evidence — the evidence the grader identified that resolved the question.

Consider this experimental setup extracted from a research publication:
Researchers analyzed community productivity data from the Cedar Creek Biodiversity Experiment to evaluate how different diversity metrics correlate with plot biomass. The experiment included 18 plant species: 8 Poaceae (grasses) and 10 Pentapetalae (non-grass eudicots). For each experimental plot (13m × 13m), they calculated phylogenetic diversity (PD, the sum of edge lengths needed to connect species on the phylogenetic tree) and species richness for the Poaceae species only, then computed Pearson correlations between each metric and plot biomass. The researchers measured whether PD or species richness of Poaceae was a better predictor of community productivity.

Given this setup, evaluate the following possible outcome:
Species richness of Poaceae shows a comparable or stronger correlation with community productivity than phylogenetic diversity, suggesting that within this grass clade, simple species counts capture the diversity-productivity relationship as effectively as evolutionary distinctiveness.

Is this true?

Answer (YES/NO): YES